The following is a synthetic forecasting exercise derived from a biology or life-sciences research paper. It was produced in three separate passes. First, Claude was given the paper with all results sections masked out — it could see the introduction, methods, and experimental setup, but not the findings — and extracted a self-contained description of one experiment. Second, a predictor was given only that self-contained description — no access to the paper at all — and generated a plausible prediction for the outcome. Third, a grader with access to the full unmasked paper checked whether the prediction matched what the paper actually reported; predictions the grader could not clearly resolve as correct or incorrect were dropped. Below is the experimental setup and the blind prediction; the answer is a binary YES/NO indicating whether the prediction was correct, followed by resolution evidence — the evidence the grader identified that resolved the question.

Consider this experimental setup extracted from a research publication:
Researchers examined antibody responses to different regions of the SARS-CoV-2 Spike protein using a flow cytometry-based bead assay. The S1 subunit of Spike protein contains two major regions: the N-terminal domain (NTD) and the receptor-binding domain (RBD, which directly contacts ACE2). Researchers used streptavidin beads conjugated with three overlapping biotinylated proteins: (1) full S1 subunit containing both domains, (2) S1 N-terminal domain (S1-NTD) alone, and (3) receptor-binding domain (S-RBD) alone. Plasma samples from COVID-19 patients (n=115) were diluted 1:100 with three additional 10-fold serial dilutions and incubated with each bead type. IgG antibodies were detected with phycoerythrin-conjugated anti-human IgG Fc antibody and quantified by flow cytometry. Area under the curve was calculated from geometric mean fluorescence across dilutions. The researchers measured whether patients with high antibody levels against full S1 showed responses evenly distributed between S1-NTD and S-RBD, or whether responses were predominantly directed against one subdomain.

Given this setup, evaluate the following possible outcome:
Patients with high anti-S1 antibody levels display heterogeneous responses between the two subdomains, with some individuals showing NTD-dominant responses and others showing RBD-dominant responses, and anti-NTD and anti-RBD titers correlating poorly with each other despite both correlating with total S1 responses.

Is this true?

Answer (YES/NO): NO